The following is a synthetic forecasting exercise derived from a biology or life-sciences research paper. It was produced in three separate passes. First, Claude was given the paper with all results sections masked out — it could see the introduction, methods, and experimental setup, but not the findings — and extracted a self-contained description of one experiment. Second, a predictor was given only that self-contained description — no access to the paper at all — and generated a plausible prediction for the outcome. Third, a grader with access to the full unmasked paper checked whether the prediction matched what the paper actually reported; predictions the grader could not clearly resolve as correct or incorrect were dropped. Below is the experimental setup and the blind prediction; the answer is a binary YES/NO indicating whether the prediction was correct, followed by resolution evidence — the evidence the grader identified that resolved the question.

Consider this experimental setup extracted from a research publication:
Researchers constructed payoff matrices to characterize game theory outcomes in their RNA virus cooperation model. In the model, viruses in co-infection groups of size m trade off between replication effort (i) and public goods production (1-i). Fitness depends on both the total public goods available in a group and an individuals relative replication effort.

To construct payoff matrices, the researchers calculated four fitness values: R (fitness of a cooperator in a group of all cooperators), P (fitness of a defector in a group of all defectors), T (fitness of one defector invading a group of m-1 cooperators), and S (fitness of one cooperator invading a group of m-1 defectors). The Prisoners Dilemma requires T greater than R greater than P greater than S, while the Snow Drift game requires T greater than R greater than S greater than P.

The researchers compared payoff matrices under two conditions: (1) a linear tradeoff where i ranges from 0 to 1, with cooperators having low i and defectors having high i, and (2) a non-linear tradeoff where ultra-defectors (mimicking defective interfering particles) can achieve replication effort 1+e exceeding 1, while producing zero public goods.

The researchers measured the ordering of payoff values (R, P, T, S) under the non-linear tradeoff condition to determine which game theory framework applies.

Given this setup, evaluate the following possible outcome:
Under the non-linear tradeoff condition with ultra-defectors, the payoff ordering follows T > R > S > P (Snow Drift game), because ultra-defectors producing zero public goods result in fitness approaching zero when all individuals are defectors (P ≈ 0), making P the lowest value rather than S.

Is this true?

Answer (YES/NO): YES